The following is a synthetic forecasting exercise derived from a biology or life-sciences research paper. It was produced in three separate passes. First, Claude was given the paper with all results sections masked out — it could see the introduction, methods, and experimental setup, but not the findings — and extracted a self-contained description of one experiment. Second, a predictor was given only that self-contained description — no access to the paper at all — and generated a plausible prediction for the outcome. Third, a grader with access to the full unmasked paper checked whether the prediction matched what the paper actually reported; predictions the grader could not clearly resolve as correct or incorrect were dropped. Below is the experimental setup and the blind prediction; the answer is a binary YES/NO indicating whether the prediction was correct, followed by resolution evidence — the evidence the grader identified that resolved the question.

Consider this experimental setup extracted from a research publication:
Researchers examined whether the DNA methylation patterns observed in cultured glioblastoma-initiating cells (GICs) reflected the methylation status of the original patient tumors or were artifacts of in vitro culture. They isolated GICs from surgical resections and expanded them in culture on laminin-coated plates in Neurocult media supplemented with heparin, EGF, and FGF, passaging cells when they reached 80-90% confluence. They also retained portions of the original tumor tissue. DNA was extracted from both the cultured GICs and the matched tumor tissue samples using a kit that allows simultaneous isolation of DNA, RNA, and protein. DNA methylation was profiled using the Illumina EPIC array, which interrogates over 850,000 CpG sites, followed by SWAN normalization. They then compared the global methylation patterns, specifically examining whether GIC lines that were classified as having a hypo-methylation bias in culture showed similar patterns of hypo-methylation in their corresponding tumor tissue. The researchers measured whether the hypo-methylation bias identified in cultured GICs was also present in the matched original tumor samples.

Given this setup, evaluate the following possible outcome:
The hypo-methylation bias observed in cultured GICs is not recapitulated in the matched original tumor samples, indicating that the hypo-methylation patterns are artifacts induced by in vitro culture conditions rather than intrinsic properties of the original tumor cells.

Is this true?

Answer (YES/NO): NO